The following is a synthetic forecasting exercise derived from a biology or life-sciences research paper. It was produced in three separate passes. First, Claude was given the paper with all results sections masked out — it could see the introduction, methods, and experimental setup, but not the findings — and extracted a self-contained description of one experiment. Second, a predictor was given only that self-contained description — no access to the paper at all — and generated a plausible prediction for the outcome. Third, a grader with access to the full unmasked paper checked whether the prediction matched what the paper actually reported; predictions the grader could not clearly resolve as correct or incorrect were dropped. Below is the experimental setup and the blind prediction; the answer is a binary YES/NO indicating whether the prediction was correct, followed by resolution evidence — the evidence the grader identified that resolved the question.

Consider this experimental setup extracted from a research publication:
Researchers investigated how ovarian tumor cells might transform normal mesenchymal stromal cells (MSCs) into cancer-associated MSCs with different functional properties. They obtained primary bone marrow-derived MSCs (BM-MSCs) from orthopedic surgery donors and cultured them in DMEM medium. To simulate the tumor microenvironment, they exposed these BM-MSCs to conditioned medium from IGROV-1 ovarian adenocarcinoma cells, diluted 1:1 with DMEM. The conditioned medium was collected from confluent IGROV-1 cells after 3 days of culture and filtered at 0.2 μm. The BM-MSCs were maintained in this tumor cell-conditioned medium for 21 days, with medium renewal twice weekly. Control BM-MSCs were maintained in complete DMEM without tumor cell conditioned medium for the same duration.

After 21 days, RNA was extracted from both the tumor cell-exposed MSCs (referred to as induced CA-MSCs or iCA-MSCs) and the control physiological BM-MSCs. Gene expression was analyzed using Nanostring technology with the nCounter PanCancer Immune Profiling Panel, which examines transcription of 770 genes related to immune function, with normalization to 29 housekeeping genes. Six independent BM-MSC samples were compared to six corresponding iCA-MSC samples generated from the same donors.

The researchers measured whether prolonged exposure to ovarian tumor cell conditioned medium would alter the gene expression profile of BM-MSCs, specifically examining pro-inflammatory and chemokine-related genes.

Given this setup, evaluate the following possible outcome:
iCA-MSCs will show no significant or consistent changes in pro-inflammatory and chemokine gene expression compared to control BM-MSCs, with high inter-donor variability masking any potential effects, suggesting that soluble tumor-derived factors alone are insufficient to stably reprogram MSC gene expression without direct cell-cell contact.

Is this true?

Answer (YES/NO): NO